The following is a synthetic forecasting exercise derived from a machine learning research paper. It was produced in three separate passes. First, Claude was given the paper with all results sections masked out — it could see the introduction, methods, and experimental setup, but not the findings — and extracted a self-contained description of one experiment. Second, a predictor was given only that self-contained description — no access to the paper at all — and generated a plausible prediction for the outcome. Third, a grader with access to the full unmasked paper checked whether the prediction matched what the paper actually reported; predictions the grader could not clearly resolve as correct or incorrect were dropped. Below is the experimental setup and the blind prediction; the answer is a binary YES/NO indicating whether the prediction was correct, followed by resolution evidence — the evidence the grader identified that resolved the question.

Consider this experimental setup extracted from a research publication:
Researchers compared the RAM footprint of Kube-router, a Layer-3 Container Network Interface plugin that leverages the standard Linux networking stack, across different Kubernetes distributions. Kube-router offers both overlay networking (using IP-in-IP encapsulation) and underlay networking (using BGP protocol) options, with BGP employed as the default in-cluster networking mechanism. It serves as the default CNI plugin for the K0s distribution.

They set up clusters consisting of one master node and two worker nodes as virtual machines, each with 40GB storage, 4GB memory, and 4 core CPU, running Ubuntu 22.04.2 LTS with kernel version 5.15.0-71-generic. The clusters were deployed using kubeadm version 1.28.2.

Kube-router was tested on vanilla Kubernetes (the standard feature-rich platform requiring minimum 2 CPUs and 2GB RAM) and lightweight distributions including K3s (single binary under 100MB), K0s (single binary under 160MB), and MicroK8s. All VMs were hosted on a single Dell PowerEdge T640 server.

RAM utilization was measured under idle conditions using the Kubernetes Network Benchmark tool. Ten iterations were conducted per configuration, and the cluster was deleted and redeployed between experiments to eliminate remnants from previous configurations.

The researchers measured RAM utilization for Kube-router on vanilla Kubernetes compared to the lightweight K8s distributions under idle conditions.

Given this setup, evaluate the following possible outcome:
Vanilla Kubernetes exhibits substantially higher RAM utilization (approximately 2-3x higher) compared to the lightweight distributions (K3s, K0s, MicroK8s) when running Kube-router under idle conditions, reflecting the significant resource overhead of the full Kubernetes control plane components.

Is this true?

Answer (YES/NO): NO